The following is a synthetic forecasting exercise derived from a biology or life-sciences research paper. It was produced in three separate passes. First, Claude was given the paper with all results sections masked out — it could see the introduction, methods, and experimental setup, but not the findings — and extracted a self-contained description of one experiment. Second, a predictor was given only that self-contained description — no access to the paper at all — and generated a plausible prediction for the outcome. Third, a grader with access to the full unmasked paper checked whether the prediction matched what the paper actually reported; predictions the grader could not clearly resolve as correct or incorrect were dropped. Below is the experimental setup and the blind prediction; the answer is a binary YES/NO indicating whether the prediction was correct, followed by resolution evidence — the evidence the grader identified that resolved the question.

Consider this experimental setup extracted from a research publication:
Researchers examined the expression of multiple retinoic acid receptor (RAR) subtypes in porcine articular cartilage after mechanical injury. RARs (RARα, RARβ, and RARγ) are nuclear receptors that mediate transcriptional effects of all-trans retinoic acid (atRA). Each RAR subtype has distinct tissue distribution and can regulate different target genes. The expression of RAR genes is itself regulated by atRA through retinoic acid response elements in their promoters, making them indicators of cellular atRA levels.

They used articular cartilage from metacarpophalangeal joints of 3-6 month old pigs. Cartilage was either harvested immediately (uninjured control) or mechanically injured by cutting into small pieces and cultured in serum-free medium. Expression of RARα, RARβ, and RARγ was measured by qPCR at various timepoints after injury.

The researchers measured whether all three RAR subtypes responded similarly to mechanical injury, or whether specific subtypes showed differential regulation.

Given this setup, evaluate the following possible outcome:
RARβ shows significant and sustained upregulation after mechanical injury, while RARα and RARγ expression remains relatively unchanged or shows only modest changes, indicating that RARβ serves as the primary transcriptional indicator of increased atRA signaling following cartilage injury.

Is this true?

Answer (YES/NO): NO